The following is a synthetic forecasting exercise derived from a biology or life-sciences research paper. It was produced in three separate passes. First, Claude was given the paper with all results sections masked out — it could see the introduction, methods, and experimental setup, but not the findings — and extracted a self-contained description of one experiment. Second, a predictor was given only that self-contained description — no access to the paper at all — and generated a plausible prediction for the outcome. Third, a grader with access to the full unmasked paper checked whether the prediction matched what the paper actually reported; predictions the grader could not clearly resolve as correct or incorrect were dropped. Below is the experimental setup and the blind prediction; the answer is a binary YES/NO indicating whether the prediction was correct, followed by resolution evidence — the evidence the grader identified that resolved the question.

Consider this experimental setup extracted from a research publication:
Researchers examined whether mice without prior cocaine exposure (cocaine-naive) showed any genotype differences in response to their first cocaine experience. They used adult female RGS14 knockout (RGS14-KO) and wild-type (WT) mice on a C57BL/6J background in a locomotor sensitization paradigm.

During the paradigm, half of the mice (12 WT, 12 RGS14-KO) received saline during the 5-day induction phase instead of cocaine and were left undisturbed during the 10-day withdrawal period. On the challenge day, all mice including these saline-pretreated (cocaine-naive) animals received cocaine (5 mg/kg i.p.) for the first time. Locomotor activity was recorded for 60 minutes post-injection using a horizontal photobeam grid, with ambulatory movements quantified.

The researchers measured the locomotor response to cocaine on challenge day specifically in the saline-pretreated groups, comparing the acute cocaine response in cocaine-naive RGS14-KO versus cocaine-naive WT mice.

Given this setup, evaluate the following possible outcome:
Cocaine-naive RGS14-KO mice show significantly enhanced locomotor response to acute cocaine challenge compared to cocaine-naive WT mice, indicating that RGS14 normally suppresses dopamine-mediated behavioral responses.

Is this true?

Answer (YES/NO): NO